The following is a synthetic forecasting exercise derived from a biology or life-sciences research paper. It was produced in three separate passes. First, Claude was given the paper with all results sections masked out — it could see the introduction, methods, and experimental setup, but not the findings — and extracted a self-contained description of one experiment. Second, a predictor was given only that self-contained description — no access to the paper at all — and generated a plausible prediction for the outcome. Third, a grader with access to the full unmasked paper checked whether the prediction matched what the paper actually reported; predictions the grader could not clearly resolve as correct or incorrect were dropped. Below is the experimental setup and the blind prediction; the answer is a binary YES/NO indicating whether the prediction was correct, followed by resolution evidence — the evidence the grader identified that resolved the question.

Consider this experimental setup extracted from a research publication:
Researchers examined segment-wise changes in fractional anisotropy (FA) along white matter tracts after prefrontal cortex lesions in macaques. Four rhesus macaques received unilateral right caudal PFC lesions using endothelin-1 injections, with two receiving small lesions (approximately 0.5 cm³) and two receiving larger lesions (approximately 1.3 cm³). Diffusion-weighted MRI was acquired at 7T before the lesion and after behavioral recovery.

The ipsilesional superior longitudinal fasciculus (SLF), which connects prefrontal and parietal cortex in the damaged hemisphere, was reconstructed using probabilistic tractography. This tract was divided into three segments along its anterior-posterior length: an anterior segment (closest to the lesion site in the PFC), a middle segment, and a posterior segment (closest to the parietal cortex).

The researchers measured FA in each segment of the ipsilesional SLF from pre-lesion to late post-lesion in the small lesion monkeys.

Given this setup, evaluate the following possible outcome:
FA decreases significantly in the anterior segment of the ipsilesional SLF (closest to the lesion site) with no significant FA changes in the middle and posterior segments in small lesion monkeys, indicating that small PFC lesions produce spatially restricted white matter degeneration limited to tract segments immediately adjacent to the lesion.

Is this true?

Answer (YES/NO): NO